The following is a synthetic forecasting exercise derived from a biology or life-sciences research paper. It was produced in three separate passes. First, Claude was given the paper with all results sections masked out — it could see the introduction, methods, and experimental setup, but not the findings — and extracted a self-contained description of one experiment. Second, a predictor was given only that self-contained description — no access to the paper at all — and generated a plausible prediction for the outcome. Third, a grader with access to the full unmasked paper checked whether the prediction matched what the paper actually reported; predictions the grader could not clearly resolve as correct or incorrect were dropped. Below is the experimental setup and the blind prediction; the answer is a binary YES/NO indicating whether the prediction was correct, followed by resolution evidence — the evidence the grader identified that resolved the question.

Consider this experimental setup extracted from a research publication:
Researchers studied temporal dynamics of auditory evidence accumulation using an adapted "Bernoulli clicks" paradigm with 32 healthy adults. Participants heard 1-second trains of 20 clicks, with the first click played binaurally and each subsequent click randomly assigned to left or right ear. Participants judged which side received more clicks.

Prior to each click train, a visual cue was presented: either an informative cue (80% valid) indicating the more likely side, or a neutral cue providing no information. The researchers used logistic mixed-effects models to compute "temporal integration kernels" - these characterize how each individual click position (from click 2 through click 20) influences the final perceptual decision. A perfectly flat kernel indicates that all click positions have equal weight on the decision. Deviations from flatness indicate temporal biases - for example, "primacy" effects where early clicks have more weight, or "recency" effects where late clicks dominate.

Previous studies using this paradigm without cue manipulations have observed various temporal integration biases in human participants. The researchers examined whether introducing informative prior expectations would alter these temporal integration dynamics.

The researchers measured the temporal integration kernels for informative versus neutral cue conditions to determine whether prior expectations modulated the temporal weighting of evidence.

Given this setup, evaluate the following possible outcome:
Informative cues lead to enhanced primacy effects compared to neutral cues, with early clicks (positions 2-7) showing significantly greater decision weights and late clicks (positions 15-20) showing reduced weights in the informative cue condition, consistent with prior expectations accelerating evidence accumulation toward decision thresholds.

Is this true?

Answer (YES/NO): NO